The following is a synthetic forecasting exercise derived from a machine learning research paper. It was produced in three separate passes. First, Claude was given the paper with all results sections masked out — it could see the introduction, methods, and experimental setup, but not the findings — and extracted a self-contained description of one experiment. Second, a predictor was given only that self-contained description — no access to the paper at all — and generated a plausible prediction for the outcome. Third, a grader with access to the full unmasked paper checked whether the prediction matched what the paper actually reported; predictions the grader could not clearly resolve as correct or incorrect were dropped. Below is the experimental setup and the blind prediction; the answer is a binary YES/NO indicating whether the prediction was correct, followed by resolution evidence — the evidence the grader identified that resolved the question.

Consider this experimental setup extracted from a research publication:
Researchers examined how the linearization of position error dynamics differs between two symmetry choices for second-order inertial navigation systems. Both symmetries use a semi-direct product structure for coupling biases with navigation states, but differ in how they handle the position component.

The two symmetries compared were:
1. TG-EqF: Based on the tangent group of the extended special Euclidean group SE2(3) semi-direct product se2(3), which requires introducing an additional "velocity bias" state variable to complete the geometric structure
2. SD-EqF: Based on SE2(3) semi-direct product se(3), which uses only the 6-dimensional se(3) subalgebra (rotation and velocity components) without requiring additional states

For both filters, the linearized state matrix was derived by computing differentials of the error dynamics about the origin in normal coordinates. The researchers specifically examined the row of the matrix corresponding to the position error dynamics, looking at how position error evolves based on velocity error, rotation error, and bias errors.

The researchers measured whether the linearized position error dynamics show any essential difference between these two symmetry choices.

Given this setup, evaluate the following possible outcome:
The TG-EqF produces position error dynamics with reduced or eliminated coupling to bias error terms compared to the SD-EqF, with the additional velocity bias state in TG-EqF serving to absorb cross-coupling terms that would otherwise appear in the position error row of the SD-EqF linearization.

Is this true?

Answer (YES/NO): NO